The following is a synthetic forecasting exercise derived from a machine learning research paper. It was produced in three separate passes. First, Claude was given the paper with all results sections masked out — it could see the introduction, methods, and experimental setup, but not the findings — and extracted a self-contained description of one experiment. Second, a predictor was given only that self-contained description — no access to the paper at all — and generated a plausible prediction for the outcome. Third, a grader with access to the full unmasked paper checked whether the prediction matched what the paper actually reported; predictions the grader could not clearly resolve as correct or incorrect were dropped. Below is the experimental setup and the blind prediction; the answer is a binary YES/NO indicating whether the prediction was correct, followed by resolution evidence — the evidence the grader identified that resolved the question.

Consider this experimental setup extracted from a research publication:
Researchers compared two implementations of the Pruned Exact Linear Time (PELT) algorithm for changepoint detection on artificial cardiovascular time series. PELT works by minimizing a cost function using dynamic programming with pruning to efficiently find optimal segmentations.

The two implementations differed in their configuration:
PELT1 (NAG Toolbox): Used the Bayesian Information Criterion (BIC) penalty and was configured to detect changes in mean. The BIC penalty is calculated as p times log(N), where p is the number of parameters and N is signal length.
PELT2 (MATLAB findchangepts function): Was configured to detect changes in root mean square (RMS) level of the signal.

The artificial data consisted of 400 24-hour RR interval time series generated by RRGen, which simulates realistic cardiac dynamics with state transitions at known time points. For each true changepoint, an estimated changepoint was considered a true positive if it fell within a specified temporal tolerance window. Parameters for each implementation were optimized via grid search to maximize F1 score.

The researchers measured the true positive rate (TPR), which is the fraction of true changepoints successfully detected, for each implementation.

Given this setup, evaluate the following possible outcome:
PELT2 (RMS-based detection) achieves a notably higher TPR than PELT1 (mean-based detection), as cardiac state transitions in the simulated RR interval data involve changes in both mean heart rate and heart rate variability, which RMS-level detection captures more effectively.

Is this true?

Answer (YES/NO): YES